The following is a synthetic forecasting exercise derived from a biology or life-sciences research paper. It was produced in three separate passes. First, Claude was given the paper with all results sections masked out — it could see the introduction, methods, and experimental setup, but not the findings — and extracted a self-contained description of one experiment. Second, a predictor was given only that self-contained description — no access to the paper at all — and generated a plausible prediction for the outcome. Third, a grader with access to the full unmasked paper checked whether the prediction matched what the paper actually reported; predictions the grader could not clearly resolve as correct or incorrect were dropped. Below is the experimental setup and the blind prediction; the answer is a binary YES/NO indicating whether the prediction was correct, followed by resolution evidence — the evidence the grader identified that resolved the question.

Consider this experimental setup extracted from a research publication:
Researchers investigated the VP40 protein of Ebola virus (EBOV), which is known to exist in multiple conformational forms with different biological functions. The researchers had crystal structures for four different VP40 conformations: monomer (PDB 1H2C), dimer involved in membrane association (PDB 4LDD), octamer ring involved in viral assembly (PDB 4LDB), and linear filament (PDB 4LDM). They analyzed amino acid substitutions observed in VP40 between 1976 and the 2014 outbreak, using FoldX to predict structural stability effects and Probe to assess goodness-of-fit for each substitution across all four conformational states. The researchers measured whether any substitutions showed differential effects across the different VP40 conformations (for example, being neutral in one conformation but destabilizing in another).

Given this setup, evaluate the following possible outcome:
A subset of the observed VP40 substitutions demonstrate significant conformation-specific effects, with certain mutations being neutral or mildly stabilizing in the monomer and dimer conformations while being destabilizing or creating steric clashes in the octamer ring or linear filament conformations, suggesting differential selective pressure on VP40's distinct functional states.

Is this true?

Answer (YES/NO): NO